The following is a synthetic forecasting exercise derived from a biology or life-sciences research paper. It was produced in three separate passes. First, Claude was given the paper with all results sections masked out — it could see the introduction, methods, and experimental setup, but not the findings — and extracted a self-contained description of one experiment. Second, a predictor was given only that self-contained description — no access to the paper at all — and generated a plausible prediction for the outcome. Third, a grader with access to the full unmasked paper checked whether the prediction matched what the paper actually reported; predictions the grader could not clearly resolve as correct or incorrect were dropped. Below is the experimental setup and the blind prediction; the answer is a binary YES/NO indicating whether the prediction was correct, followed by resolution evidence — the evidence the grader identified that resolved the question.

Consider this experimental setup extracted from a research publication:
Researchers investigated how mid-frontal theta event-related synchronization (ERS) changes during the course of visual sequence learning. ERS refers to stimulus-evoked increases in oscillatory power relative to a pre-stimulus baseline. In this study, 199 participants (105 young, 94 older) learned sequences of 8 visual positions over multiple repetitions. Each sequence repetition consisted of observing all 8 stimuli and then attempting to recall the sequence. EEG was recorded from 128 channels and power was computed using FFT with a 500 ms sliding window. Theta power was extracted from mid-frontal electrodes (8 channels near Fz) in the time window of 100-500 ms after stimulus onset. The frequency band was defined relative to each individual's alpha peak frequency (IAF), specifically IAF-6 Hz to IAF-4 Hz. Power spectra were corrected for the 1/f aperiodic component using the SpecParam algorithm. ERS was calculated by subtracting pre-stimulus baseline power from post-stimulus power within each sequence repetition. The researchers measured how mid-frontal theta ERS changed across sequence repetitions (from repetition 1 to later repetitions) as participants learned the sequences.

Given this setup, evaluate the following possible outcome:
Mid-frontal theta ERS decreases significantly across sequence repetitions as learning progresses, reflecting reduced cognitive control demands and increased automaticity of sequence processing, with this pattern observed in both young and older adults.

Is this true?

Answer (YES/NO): YES